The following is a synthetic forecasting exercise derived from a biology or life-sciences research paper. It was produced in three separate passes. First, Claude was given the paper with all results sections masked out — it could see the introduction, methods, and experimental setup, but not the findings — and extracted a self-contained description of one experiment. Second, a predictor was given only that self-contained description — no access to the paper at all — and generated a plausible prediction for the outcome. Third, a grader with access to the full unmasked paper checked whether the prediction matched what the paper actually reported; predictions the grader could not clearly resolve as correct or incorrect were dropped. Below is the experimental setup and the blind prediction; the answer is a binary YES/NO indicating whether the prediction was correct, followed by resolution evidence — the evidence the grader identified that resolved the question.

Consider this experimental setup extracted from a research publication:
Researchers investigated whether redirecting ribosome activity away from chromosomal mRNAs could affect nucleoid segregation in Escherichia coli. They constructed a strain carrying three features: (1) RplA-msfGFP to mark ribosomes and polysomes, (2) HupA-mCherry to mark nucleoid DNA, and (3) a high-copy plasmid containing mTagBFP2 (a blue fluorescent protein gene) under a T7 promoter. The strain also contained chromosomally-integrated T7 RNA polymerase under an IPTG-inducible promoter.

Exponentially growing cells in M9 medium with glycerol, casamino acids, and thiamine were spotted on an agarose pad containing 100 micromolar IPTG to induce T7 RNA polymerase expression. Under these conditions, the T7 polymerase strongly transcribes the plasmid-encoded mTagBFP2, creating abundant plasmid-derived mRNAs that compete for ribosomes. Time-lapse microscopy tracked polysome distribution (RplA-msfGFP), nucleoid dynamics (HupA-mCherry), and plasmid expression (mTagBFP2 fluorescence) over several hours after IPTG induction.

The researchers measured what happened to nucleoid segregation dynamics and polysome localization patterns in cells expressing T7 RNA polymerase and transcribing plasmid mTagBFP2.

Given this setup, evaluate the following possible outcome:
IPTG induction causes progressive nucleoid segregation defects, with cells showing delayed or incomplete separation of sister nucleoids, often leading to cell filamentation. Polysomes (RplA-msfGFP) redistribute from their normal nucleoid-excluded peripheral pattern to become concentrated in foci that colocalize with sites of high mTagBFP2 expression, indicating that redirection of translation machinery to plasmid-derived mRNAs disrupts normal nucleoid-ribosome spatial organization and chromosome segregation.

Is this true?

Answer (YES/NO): YES